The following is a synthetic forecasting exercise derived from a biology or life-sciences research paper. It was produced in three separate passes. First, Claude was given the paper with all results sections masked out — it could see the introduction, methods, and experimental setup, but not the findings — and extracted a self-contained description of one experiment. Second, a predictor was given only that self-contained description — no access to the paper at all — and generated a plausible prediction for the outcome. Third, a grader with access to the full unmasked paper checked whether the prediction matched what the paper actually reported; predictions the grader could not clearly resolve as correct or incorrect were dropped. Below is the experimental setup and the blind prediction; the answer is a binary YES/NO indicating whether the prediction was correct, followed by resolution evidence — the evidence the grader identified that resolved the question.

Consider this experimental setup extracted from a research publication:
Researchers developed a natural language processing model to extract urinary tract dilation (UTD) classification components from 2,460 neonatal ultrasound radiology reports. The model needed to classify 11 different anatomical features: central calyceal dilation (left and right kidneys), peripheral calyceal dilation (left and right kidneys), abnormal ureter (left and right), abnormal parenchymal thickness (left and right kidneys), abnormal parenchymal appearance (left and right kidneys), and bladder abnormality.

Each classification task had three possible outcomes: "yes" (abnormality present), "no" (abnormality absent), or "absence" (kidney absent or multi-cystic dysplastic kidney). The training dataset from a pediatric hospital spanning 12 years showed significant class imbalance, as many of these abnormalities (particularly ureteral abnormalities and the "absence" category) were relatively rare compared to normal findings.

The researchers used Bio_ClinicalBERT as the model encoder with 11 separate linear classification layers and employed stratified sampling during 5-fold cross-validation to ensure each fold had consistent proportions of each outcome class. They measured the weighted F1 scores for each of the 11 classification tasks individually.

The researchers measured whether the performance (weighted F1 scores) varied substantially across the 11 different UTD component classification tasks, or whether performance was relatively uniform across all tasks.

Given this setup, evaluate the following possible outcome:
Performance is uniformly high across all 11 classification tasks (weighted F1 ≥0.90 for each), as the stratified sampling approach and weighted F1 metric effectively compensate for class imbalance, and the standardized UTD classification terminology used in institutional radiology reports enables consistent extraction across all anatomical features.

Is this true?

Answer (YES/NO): YES